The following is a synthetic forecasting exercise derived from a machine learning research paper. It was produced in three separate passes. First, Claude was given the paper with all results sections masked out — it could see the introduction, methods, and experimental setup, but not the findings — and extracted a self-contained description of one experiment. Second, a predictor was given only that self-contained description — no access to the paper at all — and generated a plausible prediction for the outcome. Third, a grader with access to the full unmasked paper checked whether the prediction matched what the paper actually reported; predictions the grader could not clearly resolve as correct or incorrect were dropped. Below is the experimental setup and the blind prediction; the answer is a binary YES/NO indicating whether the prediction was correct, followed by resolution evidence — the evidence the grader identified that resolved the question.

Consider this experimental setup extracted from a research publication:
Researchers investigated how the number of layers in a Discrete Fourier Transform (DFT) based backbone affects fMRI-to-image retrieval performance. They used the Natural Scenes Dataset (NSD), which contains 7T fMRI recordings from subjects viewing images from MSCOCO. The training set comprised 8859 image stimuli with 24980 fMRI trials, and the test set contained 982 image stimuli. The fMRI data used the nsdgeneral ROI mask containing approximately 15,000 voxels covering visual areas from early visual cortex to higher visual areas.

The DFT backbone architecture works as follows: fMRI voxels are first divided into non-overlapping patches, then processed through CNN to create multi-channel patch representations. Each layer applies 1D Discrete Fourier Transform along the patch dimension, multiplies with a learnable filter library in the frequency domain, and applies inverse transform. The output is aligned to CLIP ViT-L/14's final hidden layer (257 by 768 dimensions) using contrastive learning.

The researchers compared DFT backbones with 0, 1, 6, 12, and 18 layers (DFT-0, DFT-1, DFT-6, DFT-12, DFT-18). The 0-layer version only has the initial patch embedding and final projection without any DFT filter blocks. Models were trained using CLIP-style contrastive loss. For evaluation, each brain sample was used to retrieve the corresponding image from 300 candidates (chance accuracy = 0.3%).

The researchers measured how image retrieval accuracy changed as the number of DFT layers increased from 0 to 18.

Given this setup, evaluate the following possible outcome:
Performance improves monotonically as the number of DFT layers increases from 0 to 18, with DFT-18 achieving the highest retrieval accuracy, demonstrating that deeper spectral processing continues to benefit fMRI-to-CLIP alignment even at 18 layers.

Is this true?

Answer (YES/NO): YES